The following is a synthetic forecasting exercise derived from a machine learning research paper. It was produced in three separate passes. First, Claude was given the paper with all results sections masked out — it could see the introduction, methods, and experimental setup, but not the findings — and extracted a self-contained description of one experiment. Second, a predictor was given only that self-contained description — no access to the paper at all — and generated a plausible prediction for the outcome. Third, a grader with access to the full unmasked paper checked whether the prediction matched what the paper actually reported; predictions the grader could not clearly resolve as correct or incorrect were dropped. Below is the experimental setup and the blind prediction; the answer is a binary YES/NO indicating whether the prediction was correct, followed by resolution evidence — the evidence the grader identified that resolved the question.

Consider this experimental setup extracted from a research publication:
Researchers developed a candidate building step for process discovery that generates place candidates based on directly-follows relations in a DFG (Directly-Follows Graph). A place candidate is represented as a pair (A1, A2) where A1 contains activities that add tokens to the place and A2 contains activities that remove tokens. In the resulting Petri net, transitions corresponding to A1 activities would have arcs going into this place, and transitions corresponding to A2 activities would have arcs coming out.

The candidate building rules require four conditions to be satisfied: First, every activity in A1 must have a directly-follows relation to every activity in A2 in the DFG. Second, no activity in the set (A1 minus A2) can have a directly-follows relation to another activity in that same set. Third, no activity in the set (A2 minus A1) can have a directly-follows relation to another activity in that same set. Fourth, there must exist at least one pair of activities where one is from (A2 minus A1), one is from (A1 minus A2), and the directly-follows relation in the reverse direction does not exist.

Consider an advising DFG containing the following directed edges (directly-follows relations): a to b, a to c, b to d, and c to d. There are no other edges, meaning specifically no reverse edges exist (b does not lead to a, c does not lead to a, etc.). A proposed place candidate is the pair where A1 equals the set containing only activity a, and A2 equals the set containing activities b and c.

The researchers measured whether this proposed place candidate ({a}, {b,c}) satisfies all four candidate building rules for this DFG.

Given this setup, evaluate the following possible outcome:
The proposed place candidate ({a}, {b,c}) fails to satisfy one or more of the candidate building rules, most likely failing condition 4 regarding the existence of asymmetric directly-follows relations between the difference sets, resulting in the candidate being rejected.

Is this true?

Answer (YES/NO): NO